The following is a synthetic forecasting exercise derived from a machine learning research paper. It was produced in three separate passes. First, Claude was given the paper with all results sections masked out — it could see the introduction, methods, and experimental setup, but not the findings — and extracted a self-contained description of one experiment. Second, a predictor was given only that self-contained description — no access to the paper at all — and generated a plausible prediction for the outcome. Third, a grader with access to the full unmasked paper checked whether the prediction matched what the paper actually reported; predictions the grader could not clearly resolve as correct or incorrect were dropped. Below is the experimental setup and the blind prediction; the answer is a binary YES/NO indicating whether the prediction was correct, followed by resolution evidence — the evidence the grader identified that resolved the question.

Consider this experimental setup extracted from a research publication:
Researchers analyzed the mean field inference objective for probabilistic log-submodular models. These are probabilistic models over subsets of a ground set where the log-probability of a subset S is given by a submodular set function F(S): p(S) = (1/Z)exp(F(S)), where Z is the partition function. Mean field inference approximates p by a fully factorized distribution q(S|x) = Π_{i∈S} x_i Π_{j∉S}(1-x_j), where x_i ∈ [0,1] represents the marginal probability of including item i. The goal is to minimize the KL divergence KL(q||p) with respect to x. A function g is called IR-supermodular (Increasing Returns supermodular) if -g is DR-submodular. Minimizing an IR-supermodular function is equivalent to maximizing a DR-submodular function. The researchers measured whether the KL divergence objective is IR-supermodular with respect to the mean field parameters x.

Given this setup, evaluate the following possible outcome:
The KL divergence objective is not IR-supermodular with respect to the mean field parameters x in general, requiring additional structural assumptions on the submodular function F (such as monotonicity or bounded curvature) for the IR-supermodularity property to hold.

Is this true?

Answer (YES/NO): NO